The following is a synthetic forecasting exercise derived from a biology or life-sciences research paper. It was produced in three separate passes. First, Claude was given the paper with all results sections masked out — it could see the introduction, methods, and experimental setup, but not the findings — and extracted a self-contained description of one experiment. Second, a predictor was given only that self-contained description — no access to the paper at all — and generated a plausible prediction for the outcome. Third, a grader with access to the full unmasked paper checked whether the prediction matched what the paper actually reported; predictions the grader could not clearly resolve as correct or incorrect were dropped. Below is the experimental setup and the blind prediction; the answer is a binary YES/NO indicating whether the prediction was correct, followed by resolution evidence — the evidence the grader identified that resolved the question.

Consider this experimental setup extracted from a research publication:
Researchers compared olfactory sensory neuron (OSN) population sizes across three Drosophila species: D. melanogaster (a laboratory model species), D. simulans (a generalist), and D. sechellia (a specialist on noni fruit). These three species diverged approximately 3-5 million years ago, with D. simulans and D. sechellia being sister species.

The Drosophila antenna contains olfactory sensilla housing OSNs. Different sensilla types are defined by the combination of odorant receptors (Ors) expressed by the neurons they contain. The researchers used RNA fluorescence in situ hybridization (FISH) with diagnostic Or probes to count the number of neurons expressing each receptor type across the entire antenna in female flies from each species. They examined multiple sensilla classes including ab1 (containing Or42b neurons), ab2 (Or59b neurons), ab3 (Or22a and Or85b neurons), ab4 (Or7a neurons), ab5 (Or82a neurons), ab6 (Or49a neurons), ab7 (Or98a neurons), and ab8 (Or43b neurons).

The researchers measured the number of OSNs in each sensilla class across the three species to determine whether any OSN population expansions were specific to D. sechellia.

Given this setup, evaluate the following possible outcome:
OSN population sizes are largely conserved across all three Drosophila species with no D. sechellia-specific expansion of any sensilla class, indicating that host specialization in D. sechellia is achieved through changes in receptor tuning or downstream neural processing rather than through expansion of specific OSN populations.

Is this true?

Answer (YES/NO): NO